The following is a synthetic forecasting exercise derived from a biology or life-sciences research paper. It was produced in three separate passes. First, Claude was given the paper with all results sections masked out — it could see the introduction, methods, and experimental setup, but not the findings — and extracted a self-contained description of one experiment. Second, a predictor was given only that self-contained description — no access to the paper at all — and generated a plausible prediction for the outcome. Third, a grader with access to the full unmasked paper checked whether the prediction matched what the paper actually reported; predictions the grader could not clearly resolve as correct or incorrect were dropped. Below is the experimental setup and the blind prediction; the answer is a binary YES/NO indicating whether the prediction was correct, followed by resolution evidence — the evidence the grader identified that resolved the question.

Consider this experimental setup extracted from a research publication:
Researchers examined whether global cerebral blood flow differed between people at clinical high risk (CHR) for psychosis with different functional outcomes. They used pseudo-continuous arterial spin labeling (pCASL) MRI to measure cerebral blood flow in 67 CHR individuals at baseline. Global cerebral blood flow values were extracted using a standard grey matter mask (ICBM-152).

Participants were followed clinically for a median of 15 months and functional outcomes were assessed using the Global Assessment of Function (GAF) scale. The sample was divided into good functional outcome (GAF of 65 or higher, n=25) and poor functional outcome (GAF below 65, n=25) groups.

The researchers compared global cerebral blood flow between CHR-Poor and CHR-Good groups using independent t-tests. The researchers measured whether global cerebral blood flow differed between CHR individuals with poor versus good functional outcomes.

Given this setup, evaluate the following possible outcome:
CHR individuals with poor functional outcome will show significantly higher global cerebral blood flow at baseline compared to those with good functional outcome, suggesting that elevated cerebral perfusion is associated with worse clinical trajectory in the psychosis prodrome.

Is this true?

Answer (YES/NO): NO